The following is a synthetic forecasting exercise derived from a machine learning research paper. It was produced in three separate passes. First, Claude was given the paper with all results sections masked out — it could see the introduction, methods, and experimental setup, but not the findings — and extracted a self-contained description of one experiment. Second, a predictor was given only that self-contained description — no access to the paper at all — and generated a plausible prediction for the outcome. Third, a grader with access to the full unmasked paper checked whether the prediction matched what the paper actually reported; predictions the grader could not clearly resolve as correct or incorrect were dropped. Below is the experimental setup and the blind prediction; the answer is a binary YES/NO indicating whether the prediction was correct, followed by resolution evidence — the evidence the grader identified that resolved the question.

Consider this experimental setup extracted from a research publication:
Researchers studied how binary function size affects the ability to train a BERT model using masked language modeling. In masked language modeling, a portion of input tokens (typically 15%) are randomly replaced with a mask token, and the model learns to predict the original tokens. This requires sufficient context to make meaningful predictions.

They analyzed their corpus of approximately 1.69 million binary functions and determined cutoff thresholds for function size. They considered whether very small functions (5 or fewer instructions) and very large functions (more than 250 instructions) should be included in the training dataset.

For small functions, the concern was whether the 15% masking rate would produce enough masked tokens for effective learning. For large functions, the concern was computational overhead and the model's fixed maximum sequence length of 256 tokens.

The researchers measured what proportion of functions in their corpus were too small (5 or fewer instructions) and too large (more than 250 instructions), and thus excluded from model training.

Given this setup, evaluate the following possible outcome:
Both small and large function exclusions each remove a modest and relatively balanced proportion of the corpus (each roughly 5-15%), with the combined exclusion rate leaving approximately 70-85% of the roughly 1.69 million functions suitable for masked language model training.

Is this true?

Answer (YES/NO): NO